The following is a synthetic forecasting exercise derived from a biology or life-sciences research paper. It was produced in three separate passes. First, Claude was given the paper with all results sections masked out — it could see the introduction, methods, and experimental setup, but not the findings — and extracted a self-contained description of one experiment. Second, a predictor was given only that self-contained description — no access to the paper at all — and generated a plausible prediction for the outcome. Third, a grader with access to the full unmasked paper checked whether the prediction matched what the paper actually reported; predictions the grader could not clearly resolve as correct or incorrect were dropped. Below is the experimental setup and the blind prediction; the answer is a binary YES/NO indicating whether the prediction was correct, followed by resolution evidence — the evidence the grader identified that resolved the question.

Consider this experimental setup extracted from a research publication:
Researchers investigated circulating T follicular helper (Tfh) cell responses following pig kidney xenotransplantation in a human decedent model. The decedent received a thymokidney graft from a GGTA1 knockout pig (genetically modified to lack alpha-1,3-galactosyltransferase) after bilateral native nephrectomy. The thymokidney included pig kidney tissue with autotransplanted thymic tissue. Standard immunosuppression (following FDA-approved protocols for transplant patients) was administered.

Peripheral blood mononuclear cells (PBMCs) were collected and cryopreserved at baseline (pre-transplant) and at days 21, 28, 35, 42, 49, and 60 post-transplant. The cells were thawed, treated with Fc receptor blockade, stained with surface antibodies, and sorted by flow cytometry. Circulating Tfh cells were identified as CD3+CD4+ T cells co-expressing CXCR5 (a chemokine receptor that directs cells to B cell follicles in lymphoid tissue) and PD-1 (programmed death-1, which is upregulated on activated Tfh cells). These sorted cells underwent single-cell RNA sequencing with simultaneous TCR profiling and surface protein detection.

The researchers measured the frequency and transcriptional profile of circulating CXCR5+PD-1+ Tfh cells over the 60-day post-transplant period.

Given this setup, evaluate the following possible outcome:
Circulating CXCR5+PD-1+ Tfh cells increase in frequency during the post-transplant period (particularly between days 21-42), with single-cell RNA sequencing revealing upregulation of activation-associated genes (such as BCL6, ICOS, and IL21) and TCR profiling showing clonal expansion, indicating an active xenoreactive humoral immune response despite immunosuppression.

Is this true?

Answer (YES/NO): NO